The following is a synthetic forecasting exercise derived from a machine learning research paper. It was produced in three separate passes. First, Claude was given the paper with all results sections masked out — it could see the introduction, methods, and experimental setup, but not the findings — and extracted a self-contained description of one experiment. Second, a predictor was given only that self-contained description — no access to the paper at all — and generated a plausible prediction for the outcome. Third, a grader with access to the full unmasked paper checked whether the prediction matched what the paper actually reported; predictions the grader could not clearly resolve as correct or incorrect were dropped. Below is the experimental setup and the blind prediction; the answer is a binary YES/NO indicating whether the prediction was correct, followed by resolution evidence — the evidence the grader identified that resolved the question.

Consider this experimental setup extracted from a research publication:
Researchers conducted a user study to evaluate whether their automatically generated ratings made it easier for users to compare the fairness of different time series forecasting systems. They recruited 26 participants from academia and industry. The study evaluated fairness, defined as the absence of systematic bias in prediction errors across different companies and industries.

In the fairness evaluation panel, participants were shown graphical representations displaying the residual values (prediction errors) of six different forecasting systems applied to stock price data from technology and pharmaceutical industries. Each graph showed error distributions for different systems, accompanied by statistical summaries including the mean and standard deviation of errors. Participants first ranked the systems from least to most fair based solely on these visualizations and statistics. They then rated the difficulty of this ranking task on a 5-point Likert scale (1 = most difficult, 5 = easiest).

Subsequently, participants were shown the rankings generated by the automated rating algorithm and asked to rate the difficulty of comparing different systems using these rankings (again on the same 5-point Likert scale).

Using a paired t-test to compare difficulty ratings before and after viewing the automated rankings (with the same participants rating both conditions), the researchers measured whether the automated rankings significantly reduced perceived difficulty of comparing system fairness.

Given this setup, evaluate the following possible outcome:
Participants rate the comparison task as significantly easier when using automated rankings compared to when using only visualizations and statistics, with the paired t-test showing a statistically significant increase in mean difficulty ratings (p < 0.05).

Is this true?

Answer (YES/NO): NO